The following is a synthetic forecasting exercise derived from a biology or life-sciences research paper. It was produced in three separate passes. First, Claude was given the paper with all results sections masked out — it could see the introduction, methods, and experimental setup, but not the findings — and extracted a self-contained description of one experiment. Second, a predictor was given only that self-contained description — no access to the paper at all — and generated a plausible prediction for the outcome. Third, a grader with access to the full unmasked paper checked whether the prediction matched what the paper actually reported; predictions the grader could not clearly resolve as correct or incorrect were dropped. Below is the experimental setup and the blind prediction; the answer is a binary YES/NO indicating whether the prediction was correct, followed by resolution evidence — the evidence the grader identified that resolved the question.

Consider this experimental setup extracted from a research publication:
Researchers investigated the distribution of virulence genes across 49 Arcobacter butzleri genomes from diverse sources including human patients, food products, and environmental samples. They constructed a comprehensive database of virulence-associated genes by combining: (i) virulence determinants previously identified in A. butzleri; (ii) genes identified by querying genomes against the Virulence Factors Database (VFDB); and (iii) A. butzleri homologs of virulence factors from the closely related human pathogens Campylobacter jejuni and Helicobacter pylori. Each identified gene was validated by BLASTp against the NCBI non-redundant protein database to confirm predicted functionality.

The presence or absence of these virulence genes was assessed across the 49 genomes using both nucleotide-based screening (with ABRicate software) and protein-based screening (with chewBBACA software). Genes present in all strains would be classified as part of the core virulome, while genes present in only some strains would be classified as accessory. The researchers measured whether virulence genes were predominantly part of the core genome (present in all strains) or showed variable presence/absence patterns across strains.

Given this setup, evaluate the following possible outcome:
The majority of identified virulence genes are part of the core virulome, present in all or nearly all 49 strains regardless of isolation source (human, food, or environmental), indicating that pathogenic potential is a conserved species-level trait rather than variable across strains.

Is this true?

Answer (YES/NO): NO